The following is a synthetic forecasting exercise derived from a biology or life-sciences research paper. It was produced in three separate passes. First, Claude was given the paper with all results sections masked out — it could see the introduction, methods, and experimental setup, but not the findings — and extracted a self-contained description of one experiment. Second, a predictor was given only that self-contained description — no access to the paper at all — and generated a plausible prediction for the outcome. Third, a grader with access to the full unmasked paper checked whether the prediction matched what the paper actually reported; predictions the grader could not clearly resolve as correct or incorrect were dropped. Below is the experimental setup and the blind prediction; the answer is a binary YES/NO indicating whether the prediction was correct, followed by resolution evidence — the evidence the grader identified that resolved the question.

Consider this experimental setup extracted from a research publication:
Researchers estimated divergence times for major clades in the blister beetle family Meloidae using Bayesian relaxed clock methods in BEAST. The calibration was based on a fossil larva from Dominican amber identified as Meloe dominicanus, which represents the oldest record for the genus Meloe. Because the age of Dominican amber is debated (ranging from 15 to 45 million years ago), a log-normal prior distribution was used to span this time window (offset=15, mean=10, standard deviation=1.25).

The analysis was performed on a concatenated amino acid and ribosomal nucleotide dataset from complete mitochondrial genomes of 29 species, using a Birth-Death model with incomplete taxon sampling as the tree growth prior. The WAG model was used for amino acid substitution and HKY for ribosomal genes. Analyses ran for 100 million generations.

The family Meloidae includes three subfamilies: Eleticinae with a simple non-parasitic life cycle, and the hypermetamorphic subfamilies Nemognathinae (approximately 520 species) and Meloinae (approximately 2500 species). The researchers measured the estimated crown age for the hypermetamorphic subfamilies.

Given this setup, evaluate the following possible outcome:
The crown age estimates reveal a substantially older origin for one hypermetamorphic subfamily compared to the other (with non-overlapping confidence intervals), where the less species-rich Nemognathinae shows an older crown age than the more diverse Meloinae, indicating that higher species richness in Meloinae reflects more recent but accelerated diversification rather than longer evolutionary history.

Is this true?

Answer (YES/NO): NO